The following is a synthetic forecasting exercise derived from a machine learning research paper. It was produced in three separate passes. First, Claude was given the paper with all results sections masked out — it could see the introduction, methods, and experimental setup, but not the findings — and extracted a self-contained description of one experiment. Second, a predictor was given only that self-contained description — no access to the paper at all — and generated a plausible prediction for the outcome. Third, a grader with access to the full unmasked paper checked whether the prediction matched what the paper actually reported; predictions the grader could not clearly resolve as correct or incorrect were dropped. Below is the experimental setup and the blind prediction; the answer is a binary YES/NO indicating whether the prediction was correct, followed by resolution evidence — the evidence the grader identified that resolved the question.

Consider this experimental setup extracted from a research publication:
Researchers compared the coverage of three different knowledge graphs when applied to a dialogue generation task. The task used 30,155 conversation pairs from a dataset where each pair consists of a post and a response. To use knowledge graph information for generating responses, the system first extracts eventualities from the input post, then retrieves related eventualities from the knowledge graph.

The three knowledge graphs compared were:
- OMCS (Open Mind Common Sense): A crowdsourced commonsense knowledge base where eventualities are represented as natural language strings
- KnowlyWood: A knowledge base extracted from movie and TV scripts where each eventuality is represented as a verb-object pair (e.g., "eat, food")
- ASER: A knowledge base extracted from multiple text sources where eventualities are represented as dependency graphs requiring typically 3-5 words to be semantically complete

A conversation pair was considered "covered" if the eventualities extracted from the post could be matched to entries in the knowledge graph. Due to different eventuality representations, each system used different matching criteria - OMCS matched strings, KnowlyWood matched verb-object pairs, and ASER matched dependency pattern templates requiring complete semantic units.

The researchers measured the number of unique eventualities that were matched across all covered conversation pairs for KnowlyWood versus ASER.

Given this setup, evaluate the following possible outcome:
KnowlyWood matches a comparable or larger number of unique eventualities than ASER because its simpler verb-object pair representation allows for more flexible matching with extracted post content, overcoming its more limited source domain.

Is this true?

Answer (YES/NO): YES